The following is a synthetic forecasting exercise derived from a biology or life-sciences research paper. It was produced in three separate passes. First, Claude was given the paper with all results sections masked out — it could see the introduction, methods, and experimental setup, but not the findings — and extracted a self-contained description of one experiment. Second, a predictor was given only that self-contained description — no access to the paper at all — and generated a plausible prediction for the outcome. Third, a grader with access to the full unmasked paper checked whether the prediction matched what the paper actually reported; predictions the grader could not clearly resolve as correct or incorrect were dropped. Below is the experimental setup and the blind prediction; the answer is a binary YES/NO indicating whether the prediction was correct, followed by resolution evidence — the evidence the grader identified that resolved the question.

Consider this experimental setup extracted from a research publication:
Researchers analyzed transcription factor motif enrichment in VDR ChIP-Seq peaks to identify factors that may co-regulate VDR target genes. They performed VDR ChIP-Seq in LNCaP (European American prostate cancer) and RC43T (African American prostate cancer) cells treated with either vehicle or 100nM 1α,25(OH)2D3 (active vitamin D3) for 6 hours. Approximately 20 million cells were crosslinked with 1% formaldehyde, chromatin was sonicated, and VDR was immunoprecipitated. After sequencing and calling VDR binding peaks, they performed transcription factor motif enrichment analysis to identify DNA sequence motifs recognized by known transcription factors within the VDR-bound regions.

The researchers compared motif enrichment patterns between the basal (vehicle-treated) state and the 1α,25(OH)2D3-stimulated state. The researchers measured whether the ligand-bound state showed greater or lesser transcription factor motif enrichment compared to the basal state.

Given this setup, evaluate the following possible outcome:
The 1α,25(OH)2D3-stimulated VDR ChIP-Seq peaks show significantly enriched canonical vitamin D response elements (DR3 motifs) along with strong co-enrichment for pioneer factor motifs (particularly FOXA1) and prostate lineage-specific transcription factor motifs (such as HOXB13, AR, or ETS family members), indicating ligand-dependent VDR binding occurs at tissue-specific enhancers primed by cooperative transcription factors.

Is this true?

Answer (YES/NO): NO